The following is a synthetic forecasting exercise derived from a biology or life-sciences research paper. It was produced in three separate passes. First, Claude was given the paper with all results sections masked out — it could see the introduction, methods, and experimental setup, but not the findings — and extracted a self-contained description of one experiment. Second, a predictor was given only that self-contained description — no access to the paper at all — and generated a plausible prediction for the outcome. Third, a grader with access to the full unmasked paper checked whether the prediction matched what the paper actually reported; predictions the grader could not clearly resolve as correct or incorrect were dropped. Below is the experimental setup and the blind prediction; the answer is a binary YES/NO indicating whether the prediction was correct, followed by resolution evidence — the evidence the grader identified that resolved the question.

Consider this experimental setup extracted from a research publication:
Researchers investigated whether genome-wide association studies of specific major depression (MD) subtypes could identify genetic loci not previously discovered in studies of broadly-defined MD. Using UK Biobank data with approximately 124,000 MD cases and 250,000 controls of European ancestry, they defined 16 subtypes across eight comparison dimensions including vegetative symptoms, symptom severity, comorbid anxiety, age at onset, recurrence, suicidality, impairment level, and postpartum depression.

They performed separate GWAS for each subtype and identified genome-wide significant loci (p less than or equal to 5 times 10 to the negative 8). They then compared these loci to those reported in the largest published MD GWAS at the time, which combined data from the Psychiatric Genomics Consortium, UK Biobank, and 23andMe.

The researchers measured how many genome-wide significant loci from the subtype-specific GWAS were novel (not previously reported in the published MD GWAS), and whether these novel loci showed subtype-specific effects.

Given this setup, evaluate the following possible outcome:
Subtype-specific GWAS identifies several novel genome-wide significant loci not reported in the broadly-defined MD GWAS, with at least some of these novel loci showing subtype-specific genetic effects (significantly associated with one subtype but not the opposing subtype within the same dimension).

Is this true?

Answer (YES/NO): YES